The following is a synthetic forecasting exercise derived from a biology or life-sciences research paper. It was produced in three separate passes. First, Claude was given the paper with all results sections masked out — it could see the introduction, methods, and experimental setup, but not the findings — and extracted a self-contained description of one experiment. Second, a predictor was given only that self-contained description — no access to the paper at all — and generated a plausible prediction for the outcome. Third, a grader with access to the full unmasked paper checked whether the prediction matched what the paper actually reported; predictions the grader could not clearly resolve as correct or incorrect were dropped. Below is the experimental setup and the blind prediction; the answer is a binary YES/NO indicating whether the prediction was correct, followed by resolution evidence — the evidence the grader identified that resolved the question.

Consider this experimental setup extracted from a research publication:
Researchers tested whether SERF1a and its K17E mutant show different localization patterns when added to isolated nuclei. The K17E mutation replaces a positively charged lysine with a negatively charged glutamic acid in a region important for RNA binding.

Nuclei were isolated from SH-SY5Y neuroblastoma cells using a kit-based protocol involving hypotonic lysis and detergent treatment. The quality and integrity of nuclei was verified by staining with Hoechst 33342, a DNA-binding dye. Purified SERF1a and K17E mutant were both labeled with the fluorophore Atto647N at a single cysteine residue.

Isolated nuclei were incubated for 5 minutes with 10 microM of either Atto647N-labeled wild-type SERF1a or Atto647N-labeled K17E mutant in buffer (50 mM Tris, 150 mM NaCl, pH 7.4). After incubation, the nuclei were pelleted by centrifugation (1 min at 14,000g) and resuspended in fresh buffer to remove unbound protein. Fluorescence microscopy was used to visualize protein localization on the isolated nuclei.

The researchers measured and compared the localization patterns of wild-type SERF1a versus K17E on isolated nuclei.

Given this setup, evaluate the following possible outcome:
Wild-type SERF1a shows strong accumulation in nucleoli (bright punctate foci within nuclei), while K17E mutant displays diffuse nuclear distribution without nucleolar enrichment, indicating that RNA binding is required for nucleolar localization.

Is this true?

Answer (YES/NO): YES